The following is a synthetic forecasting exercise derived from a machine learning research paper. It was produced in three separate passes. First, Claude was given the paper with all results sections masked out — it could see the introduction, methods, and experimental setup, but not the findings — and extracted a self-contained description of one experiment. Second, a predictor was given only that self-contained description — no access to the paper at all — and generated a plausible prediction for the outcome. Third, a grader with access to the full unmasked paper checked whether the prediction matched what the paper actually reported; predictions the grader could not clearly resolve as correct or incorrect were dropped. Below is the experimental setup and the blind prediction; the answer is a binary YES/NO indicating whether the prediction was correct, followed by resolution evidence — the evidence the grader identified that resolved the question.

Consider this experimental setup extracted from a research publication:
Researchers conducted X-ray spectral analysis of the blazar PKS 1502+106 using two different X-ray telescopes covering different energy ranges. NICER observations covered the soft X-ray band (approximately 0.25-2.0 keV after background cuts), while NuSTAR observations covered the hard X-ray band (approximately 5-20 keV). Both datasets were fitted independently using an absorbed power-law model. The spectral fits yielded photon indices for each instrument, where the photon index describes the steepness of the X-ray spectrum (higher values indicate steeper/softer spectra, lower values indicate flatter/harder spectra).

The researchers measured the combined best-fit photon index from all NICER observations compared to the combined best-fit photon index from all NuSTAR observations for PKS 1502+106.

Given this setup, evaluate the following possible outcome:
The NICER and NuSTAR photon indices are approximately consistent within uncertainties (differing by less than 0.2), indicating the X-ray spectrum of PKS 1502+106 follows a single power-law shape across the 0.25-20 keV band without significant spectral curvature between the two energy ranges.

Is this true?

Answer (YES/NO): NO